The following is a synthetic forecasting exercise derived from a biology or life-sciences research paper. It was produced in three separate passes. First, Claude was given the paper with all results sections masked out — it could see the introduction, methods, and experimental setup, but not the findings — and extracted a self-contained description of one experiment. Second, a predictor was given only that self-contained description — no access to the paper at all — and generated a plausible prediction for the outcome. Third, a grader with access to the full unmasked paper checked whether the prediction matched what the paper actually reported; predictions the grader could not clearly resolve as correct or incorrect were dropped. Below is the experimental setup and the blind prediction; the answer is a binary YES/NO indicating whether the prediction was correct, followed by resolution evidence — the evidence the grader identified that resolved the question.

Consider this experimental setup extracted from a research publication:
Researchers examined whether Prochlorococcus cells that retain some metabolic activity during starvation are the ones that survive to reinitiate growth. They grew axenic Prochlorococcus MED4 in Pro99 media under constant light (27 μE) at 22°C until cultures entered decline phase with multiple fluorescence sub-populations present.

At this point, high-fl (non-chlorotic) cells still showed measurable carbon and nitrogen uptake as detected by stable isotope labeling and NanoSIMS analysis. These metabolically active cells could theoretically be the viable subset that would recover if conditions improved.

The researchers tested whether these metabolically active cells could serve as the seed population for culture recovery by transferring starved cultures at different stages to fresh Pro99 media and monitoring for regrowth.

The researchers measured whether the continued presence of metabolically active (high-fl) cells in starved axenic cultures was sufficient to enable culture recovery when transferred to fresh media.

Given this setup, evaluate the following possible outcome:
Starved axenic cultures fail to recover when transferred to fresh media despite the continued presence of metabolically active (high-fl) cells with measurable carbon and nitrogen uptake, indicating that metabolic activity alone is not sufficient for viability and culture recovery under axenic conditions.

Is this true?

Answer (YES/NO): YES